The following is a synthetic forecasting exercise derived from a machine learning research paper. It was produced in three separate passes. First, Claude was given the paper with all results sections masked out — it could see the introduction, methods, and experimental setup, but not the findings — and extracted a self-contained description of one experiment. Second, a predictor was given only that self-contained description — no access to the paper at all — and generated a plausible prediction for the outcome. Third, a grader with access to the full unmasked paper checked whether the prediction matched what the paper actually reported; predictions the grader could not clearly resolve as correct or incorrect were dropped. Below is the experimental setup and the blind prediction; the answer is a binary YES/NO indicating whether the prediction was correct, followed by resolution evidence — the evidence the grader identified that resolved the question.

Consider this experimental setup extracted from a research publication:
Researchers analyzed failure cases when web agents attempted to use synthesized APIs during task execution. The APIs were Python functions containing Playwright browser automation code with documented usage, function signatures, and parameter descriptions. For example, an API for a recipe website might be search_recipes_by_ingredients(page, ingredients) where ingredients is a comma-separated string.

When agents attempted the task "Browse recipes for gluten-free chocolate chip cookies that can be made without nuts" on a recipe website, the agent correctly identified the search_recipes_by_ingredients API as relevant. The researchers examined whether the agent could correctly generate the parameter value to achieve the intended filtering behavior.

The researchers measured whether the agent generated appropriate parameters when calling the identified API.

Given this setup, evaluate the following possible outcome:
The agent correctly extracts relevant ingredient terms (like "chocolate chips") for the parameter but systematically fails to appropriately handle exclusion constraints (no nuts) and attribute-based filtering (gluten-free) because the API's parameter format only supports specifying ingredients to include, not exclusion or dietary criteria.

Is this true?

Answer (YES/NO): NO